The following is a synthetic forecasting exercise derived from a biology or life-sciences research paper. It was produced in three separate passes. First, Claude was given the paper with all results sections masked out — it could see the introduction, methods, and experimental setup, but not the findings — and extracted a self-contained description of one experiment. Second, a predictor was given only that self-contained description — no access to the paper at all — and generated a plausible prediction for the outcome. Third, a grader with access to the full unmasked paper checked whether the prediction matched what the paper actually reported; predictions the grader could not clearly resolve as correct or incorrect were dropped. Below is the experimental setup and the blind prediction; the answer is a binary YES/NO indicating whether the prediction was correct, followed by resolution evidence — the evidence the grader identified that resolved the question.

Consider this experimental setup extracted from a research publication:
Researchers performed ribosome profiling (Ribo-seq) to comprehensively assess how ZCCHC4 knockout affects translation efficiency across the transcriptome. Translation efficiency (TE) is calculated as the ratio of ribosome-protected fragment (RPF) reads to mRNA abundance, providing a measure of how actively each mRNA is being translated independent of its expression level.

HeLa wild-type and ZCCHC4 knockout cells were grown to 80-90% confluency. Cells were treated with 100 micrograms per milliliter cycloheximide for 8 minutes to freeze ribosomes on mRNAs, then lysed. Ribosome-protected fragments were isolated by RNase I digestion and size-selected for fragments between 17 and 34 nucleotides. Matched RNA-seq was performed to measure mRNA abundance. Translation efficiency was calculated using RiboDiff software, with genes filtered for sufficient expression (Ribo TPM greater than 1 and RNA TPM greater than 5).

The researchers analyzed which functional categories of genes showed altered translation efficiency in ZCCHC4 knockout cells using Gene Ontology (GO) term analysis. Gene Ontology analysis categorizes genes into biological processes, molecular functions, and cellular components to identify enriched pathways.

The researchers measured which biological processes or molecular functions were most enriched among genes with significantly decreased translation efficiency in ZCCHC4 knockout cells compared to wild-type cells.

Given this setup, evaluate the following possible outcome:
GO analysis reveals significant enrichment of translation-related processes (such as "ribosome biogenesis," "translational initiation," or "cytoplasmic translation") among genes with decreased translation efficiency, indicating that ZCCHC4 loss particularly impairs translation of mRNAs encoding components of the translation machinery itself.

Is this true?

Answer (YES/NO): NO